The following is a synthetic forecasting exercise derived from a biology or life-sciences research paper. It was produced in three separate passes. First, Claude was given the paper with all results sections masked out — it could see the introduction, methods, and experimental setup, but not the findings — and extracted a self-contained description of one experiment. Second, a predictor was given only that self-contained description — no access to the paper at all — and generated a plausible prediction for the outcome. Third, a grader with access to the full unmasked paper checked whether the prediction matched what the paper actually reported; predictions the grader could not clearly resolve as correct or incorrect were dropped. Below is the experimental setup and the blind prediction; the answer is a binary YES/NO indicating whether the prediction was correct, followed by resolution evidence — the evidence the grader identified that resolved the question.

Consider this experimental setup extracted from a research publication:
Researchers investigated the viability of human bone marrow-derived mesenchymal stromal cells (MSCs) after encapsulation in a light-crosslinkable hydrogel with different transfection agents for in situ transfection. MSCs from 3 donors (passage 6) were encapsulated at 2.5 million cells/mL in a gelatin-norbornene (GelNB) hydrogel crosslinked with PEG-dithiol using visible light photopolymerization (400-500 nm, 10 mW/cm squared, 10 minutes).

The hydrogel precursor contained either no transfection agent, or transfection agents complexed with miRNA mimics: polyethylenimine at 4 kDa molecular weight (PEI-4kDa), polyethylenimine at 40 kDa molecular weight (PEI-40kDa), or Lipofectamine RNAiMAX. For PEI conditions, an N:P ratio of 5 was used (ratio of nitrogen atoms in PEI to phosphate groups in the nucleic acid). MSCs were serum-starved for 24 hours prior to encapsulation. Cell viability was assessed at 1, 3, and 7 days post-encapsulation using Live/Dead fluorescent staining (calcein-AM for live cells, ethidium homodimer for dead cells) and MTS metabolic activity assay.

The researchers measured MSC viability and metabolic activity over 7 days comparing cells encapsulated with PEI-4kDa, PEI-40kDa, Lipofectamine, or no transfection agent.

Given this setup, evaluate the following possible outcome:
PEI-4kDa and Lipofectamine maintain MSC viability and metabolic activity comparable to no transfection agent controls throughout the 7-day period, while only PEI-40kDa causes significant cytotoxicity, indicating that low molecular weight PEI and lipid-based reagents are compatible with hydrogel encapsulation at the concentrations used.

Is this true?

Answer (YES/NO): NO